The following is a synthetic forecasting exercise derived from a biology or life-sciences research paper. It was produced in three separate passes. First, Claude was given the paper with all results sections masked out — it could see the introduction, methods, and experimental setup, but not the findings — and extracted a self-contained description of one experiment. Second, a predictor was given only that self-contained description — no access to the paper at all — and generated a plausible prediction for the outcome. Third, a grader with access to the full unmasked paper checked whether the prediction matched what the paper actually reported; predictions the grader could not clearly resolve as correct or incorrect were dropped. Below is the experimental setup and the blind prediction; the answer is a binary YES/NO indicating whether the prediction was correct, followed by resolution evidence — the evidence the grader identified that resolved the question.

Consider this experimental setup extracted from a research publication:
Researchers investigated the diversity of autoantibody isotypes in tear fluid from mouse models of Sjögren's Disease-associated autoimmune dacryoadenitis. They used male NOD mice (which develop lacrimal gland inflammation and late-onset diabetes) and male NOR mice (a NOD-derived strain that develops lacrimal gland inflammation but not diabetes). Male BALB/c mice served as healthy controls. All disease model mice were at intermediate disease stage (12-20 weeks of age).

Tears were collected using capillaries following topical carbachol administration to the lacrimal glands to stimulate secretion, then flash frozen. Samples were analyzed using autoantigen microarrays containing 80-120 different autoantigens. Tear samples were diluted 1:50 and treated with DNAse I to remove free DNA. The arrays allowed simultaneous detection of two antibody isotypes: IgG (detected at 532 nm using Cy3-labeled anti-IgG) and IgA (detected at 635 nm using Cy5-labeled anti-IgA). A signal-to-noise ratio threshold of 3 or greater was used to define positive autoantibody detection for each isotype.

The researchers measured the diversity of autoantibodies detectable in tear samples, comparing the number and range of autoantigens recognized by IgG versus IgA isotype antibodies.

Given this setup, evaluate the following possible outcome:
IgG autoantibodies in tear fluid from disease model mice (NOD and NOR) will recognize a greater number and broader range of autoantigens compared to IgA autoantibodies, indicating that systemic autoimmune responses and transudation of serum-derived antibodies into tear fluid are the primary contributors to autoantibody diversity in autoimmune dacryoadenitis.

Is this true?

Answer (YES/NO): NO